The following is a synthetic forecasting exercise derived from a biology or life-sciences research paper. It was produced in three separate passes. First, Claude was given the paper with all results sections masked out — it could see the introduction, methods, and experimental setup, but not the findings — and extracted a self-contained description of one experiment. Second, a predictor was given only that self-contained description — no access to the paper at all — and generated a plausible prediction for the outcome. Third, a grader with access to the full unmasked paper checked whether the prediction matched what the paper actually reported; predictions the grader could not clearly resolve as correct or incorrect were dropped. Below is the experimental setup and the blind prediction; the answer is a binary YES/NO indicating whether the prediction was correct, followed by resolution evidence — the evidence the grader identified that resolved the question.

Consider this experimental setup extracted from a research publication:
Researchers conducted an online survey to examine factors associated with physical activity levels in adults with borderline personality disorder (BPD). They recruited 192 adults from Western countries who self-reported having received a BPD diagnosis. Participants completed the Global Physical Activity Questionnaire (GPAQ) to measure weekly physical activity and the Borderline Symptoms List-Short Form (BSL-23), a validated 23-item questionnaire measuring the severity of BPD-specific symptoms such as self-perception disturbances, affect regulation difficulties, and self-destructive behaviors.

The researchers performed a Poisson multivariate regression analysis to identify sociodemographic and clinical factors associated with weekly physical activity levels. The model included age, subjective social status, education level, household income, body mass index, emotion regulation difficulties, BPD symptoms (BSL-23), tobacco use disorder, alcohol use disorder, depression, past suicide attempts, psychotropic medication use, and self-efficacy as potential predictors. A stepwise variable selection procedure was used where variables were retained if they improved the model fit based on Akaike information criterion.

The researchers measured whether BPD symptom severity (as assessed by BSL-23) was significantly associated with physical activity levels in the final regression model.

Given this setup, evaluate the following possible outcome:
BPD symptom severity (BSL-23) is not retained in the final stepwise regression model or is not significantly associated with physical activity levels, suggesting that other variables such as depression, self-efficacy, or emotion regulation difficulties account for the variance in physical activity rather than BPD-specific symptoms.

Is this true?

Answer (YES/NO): NO